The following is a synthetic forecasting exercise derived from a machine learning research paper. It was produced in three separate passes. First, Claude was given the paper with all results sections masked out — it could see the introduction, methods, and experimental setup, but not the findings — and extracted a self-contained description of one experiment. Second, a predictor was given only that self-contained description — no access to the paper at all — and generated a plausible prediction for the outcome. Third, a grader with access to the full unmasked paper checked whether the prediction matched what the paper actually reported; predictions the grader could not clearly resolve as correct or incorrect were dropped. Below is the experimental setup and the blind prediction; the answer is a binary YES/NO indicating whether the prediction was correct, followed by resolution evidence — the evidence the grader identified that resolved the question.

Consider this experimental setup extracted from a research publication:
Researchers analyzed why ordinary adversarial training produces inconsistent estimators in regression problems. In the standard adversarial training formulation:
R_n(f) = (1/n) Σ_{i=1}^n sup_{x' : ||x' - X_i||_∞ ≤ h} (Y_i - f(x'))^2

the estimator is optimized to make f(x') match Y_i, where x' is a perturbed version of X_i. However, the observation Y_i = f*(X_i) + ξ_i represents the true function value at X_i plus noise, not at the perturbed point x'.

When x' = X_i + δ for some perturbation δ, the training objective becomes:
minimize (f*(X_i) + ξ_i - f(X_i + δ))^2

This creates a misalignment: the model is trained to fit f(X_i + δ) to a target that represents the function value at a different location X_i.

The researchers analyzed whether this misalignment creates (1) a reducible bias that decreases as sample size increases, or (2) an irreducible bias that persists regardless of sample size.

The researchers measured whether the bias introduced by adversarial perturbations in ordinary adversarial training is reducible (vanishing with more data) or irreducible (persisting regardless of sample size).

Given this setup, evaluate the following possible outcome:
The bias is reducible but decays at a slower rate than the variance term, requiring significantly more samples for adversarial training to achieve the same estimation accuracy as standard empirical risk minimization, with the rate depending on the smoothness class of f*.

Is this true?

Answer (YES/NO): NO